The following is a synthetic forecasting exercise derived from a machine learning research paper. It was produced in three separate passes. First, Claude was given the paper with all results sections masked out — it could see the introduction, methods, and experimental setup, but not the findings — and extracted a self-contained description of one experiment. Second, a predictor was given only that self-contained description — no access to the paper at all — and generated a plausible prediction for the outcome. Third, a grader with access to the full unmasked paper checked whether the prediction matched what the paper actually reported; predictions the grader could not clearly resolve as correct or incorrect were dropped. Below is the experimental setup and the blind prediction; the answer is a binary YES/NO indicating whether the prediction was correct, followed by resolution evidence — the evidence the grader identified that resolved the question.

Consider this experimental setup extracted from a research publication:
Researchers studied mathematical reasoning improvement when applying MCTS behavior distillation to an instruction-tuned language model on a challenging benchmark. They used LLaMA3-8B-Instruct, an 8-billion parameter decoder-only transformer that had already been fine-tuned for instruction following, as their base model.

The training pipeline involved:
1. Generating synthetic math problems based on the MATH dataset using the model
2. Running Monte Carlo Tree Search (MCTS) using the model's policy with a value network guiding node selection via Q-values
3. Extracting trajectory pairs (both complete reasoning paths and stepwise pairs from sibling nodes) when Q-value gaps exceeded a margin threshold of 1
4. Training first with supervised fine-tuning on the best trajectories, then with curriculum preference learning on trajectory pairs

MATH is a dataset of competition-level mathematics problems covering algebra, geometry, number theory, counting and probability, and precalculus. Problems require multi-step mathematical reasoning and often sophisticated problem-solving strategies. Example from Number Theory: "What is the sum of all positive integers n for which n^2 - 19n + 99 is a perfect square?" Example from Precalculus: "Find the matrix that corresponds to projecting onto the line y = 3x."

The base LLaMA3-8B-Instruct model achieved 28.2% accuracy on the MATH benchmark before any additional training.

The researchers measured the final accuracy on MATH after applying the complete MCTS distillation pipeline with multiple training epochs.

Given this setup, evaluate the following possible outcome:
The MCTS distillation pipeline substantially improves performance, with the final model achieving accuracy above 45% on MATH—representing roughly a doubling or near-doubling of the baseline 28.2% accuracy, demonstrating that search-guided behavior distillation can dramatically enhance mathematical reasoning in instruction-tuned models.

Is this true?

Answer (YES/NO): NO